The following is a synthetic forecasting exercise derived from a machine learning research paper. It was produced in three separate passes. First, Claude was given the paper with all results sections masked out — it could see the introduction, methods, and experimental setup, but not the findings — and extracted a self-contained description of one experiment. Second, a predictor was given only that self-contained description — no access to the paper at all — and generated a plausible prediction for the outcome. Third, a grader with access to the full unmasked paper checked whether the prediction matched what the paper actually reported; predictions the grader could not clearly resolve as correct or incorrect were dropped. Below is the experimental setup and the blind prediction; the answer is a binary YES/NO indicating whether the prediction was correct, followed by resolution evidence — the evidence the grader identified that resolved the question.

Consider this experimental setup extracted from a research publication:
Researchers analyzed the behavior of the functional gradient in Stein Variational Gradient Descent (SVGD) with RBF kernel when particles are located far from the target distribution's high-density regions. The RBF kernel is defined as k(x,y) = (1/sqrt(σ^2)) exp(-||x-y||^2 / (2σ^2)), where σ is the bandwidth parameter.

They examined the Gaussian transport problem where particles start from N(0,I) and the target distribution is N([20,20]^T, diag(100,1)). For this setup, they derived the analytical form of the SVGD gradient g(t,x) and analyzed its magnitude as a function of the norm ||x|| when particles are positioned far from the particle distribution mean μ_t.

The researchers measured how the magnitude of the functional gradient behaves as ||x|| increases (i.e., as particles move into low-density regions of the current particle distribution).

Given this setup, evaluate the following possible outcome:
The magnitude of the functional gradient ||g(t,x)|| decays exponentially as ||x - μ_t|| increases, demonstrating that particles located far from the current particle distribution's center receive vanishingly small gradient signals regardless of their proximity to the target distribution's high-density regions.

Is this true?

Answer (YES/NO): NO